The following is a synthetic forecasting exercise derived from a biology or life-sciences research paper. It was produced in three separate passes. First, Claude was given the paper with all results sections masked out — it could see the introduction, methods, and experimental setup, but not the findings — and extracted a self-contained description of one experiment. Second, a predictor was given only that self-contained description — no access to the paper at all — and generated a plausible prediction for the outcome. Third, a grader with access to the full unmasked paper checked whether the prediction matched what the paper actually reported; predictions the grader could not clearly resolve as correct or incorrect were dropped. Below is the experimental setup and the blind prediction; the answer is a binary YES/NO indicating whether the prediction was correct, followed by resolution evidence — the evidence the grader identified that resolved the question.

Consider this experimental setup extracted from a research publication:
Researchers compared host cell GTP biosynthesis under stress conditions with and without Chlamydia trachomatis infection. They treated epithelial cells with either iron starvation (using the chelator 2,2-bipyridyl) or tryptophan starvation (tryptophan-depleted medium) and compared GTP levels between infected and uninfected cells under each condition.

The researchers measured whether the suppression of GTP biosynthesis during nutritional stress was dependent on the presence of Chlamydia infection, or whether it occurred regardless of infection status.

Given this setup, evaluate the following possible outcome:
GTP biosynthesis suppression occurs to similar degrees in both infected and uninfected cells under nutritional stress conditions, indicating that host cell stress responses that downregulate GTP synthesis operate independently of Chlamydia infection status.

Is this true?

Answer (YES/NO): YES